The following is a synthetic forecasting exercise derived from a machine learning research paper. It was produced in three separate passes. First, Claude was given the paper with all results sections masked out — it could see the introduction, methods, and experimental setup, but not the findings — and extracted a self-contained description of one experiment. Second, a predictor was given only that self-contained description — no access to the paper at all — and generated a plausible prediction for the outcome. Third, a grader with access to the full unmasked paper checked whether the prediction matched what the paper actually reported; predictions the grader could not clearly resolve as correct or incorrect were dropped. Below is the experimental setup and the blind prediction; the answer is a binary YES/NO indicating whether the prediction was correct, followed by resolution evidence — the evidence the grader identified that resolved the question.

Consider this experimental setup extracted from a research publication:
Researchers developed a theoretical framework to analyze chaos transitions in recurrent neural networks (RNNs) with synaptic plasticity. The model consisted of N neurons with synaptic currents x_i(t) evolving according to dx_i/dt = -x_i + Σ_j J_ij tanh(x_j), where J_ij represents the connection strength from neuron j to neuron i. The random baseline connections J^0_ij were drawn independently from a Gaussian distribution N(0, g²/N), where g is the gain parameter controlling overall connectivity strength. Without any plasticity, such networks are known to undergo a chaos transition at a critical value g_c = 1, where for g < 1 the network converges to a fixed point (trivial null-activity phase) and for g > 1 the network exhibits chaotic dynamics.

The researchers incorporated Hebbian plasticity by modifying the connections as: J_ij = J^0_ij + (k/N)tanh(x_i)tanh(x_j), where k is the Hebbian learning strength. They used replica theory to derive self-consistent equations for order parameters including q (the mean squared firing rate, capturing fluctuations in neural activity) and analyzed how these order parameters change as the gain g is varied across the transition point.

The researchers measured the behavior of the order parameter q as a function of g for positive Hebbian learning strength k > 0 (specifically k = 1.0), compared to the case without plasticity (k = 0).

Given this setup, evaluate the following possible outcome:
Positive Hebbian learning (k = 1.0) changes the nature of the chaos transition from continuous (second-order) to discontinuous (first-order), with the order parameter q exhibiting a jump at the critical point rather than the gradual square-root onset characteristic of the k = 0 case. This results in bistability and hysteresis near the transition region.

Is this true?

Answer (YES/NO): NO